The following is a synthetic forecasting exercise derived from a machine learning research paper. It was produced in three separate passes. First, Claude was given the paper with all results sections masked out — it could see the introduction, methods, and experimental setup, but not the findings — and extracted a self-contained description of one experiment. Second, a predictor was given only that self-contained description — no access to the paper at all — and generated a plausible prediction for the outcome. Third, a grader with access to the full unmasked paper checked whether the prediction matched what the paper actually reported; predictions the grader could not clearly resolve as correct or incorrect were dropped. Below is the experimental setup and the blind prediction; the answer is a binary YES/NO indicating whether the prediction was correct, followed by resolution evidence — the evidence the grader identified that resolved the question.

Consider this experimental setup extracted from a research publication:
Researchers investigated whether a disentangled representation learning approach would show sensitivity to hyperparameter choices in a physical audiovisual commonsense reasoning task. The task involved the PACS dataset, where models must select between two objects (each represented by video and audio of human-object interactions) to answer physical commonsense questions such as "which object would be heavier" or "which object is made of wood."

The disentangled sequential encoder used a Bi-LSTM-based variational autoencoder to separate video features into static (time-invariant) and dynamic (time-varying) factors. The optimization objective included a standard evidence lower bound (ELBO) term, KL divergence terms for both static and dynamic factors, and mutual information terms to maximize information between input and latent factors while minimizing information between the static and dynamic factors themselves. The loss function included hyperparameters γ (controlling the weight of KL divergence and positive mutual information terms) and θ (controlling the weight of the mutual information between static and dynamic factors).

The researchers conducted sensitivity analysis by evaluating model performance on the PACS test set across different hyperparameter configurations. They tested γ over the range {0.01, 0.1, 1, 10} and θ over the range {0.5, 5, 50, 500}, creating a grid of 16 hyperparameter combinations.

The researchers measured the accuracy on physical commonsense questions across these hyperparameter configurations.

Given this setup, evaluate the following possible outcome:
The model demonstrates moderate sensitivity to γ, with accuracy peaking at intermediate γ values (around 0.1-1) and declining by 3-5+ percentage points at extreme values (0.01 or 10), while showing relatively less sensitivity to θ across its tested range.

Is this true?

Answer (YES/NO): NO